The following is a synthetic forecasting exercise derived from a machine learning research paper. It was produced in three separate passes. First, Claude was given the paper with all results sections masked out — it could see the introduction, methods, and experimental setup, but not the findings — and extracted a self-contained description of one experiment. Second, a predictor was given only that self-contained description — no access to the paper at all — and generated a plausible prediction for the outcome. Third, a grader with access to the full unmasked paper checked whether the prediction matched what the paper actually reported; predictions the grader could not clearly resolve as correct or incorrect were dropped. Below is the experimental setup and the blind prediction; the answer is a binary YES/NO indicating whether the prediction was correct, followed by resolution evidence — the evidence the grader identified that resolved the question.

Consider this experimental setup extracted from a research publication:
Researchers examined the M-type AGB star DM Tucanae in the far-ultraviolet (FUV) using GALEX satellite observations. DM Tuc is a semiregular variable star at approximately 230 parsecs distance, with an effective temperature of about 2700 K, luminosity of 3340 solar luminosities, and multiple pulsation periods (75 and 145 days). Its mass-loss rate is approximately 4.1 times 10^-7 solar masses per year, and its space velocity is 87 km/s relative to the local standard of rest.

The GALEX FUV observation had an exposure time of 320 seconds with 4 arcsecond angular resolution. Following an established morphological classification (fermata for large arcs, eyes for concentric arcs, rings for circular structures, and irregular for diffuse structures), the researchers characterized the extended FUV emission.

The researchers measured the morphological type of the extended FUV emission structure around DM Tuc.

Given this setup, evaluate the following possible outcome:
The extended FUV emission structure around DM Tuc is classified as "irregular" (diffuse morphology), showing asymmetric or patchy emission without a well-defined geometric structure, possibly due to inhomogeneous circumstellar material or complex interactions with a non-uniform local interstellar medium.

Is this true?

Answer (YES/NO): YES